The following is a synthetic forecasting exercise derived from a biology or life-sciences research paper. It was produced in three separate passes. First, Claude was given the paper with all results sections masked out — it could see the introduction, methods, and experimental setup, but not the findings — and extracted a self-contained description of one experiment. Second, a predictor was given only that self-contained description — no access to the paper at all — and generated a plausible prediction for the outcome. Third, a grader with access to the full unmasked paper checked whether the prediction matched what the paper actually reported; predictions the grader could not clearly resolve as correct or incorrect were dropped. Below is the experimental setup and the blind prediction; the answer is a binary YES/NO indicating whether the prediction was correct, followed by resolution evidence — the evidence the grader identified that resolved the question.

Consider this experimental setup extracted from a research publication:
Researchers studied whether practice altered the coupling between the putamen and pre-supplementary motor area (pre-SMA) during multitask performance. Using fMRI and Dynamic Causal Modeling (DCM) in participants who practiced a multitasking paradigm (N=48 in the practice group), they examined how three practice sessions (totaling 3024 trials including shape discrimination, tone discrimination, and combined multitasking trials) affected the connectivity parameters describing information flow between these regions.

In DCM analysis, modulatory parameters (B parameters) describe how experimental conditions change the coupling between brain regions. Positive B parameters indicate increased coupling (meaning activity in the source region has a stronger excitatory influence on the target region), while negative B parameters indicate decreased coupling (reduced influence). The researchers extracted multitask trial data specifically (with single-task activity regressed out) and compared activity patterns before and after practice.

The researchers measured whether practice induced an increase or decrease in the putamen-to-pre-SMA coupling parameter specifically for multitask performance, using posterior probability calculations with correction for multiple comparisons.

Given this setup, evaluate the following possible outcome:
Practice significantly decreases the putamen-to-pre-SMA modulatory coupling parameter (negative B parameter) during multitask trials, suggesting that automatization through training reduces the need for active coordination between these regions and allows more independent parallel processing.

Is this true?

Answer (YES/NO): NO